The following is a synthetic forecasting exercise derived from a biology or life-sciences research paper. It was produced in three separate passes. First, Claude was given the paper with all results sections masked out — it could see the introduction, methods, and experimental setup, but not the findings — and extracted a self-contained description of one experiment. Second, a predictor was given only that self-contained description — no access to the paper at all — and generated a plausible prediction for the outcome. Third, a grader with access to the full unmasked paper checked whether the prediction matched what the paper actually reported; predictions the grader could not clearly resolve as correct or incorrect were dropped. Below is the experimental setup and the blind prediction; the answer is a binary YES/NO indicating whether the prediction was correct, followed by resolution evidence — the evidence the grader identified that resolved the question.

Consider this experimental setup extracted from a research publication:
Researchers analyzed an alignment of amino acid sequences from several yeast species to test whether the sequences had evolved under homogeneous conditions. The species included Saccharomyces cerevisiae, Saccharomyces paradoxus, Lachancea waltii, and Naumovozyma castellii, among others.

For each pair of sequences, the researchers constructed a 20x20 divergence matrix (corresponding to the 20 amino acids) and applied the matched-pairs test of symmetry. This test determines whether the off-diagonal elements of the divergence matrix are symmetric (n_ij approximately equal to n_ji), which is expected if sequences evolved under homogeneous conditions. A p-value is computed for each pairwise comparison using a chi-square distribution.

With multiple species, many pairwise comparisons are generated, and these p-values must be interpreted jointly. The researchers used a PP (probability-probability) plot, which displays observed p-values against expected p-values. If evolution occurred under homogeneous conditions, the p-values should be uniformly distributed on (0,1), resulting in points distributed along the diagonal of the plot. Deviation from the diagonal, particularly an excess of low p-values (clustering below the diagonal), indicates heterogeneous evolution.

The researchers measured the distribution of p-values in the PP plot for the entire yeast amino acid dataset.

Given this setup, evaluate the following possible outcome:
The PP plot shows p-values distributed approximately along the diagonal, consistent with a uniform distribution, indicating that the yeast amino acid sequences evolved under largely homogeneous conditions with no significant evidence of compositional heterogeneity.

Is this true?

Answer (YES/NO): NO